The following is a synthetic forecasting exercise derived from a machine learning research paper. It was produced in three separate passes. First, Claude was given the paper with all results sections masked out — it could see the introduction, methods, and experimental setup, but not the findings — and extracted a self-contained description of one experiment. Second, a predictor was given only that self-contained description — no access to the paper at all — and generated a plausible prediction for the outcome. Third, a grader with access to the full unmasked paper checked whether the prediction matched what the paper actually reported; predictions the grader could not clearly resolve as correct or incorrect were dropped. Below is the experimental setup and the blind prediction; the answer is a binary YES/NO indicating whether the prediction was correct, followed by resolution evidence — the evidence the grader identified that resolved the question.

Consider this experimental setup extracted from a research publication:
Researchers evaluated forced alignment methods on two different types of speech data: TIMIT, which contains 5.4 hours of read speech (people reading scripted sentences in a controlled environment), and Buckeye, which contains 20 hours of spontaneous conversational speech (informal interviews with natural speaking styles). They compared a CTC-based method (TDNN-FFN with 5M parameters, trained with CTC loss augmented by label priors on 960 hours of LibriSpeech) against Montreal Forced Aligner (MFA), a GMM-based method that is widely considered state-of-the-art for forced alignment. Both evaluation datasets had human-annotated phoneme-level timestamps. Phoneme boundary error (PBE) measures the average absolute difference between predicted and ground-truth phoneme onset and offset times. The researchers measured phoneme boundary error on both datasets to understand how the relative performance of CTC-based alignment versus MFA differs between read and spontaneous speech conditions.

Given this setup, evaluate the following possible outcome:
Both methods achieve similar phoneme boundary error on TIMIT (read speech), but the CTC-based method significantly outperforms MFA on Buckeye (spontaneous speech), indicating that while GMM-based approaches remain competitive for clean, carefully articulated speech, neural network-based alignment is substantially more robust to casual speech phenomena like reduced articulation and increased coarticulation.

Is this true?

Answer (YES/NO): NO